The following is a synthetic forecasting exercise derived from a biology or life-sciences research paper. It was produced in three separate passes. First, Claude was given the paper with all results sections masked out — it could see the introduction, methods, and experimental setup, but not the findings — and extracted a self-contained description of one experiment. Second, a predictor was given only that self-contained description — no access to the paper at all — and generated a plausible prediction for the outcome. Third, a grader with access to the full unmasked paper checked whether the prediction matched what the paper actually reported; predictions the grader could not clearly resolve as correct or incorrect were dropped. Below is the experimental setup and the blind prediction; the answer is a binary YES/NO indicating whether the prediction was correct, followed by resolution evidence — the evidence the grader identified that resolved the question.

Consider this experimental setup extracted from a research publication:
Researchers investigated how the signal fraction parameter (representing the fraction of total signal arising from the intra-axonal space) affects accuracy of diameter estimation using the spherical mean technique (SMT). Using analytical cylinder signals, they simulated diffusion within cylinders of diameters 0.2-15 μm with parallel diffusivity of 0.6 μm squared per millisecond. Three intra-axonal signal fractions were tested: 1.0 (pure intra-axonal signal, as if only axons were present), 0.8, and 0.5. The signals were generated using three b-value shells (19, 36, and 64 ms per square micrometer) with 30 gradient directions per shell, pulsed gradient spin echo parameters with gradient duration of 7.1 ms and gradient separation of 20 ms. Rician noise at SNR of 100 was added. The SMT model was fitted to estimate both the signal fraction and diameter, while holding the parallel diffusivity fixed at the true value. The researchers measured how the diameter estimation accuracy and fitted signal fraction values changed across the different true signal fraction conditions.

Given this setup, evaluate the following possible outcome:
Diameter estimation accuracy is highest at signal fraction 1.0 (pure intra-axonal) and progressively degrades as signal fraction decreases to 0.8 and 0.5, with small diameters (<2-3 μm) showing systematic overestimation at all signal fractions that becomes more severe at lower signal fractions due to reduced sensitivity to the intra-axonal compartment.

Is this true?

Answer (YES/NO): NO